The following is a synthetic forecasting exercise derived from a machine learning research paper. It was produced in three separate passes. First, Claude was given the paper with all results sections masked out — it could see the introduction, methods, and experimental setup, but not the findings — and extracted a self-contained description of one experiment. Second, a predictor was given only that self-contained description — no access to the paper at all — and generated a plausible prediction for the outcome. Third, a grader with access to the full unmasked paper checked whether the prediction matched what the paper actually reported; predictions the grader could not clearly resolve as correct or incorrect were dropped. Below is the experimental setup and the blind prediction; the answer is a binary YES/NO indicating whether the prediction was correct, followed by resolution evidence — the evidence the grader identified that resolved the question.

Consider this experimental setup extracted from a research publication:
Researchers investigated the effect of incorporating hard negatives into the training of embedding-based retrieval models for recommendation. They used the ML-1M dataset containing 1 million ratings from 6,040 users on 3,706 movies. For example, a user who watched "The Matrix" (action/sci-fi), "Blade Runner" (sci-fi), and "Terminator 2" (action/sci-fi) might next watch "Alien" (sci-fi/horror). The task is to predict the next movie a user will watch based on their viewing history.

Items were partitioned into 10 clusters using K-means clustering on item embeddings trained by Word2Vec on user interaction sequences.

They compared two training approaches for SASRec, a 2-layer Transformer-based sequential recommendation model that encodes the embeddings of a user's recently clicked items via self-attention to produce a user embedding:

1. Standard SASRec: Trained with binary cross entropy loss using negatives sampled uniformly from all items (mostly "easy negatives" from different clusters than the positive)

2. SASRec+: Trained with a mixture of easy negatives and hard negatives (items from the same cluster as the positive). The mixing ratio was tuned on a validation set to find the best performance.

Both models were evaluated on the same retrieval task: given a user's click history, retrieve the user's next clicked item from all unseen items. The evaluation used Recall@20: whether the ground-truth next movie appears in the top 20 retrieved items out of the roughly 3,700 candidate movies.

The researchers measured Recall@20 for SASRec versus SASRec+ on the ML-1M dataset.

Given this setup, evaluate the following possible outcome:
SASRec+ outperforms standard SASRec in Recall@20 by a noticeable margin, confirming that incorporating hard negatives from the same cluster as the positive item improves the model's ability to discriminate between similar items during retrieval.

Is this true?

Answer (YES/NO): YES